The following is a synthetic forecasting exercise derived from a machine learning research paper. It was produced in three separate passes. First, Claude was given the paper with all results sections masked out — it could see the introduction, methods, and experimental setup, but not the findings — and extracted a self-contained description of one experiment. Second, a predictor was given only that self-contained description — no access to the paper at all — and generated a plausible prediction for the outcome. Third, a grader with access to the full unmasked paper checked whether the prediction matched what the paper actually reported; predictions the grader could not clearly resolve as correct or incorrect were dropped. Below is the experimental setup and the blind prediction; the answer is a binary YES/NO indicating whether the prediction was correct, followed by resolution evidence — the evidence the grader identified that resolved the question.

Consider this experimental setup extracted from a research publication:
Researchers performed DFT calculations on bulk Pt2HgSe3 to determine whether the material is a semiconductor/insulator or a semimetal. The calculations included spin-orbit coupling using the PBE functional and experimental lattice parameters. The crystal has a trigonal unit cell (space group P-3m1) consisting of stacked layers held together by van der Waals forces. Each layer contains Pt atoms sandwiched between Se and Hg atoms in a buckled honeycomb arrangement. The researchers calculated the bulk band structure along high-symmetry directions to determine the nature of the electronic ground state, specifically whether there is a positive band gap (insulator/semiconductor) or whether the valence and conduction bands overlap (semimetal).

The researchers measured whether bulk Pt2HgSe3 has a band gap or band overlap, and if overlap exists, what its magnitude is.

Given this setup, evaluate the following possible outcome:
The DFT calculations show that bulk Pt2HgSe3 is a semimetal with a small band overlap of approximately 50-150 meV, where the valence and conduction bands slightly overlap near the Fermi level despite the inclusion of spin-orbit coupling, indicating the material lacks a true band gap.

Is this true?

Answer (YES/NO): NO